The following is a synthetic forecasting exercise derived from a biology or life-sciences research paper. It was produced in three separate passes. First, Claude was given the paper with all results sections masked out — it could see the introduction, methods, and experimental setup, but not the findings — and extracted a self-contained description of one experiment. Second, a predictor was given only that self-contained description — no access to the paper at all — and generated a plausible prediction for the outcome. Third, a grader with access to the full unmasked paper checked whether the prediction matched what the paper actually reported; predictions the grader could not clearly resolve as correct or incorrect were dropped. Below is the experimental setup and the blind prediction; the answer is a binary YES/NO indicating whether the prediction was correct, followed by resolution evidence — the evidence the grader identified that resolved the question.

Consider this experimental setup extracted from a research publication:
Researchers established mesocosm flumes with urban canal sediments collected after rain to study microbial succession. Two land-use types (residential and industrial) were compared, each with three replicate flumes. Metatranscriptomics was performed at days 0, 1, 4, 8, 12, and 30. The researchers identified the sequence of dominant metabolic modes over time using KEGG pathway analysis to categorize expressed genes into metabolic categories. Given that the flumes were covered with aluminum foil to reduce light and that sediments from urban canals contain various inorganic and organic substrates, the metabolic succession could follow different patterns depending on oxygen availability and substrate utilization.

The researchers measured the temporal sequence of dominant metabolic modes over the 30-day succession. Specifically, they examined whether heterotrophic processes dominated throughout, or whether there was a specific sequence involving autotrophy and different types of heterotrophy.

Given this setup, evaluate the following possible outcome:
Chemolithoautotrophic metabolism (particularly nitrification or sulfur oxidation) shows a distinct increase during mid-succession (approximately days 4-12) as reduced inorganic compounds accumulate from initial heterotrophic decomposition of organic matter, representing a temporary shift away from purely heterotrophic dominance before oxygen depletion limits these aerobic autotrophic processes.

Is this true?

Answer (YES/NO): NO